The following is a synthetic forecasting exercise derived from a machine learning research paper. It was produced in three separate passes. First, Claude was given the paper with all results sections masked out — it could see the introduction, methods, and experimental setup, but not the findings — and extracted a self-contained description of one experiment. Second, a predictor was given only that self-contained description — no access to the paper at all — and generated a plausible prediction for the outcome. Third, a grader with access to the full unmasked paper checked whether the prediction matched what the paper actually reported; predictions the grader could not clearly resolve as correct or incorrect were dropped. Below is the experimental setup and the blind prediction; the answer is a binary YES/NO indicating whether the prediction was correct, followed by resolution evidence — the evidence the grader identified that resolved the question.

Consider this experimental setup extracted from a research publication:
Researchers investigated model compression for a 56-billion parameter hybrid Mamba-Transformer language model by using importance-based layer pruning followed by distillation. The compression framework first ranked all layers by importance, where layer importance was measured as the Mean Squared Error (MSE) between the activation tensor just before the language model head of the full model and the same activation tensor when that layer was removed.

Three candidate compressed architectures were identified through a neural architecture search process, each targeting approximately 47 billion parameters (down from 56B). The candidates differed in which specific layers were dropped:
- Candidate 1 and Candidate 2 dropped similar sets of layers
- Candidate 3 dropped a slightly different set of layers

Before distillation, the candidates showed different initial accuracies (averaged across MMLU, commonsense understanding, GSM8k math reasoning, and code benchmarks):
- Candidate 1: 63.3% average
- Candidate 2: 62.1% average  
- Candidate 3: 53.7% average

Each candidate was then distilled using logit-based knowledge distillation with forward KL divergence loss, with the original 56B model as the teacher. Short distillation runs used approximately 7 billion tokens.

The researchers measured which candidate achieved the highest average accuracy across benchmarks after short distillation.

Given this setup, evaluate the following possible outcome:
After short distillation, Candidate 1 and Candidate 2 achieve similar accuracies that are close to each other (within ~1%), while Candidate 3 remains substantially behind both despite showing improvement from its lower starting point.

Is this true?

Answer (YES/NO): NO